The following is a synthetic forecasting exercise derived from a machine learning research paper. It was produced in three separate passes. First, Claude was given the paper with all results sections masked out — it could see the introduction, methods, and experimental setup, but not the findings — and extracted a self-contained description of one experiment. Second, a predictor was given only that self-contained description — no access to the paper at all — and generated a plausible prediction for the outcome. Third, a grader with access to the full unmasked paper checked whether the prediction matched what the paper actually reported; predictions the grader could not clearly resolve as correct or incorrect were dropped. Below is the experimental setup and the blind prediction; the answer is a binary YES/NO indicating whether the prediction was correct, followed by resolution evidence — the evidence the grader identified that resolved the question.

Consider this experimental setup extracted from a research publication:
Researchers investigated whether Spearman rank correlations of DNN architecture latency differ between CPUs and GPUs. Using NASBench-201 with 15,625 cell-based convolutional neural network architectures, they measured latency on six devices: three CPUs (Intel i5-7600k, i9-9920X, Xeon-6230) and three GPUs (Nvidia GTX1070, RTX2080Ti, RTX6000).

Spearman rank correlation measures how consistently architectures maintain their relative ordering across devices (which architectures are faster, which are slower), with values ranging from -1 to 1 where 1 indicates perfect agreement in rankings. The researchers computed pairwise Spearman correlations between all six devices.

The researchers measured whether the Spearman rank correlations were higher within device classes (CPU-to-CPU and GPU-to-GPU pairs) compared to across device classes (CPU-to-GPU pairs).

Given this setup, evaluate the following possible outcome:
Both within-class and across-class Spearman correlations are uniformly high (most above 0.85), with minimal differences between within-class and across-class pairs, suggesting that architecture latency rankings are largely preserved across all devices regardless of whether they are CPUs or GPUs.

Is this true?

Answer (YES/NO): NO